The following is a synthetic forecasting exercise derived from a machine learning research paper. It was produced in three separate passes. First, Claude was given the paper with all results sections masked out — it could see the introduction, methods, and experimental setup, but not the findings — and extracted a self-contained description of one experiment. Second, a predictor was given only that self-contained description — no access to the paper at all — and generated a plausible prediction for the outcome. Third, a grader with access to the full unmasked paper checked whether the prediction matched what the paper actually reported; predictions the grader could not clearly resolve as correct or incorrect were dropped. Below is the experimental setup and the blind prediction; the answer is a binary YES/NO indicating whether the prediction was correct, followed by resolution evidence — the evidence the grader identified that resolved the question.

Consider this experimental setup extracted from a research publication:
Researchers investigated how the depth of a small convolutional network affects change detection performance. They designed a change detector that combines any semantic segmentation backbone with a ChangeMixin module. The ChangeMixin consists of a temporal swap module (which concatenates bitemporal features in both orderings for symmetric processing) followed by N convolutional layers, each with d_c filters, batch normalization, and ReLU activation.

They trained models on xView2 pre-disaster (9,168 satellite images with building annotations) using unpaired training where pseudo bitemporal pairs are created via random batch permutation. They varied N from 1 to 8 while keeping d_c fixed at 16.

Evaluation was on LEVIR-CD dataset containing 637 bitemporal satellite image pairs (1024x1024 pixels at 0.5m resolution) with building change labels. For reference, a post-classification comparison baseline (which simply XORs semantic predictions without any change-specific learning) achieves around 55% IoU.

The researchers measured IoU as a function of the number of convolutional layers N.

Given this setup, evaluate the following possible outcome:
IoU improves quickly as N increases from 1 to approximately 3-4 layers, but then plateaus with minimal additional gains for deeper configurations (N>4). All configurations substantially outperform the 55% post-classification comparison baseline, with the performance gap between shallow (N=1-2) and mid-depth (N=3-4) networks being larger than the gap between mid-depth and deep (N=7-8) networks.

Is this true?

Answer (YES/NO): NO